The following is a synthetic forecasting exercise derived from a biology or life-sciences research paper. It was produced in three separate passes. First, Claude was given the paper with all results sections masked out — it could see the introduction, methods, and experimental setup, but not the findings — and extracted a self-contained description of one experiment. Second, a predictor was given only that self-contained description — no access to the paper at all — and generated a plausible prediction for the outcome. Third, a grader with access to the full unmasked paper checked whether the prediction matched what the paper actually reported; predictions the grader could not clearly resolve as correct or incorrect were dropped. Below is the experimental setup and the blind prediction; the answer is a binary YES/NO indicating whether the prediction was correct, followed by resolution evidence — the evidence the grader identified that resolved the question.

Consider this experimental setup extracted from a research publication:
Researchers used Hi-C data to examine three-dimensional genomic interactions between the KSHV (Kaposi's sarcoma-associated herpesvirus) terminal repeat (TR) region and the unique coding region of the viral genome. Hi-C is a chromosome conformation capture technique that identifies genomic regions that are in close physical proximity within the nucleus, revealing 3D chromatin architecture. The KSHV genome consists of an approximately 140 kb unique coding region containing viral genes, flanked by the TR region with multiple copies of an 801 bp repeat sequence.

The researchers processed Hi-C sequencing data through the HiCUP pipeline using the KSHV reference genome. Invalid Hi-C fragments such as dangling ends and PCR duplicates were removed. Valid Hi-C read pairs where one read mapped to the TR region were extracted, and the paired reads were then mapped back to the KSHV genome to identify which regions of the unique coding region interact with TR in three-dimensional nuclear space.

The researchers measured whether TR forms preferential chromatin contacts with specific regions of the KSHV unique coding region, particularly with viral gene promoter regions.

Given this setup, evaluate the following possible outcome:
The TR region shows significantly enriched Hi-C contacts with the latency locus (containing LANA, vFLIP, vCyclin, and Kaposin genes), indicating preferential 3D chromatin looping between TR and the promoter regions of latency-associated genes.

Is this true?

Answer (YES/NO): NO